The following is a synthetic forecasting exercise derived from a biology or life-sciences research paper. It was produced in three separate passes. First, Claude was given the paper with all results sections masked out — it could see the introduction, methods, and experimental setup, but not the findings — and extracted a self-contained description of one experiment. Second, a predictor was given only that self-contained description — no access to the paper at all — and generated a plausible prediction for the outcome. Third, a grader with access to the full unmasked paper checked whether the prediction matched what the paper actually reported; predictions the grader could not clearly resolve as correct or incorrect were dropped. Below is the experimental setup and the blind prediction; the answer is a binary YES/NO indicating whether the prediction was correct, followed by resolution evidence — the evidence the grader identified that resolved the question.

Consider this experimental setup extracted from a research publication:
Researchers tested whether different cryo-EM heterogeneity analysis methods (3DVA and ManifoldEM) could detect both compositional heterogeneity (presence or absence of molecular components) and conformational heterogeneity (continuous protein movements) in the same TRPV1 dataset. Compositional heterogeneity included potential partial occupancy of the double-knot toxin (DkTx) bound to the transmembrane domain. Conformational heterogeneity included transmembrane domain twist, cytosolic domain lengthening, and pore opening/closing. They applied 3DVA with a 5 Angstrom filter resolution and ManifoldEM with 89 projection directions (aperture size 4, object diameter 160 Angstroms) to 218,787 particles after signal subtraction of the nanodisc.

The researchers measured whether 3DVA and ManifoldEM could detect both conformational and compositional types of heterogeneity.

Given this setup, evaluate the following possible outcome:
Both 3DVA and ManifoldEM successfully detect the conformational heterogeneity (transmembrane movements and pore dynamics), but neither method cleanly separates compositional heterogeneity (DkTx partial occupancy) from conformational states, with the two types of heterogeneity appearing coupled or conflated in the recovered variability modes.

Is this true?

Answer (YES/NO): NO